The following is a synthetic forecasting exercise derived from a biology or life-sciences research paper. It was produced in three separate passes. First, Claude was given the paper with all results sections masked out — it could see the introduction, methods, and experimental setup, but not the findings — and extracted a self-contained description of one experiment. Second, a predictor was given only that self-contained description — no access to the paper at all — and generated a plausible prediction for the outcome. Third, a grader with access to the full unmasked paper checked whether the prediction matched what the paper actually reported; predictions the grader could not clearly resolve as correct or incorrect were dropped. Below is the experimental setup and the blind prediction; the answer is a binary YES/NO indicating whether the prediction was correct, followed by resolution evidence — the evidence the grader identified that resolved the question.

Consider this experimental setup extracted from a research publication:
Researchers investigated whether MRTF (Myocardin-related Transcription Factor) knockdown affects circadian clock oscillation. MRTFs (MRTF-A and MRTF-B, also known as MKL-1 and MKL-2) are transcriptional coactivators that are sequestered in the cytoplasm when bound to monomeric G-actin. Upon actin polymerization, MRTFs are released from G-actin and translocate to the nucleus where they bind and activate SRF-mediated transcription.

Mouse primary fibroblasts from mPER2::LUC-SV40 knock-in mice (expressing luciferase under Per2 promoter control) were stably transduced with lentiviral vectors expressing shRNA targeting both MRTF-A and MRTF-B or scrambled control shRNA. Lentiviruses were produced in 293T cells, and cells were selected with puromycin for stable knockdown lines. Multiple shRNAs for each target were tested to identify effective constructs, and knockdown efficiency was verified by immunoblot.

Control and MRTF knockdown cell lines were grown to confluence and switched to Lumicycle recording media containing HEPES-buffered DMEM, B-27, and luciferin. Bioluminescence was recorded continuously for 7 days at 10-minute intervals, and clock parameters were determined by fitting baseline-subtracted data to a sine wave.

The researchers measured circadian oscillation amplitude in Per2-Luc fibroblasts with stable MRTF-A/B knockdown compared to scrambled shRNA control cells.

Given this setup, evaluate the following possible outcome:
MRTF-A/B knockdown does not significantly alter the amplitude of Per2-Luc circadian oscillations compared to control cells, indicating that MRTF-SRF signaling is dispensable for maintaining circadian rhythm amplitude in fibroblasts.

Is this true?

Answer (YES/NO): NO